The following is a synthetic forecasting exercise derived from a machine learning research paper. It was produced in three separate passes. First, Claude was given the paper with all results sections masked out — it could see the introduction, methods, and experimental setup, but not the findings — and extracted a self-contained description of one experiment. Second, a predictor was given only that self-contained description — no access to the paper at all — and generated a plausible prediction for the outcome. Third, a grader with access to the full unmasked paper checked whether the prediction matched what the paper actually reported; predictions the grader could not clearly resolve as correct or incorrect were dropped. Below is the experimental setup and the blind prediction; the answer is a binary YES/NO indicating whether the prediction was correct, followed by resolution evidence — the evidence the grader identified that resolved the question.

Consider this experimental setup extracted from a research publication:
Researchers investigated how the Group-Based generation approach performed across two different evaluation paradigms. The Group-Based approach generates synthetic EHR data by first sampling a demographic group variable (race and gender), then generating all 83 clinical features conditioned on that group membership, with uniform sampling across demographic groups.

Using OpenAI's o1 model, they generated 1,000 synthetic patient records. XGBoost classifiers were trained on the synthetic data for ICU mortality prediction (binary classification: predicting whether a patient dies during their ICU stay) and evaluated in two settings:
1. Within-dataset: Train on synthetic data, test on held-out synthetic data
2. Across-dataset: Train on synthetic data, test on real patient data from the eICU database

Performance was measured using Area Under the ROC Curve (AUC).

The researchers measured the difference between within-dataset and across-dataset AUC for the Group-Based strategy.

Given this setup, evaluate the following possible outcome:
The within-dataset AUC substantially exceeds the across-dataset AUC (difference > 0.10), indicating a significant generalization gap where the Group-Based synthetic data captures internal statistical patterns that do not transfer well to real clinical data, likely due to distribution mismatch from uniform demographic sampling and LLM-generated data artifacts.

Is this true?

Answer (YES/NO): NO